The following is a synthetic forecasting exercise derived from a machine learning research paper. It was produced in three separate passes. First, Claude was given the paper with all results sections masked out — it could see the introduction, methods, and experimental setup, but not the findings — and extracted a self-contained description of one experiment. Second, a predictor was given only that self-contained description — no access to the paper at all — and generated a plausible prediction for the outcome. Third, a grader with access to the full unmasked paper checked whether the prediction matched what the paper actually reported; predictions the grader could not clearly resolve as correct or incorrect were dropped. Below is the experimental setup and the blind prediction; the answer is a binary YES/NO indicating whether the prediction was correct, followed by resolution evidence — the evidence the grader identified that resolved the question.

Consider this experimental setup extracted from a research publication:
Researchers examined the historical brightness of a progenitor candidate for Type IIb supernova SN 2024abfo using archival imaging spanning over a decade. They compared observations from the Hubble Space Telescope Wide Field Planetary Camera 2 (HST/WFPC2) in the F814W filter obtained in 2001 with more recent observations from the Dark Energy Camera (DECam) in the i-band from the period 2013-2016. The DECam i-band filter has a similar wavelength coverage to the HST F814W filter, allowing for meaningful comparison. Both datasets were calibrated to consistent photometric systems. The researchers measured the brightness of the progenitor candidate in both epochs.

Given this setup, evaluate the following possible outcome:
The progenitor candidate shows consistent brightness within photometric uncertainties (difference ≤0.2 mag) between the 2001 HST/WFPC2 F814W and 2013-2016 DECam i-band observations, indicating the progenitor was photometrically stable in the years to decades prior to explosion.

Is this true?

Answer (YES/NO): NO